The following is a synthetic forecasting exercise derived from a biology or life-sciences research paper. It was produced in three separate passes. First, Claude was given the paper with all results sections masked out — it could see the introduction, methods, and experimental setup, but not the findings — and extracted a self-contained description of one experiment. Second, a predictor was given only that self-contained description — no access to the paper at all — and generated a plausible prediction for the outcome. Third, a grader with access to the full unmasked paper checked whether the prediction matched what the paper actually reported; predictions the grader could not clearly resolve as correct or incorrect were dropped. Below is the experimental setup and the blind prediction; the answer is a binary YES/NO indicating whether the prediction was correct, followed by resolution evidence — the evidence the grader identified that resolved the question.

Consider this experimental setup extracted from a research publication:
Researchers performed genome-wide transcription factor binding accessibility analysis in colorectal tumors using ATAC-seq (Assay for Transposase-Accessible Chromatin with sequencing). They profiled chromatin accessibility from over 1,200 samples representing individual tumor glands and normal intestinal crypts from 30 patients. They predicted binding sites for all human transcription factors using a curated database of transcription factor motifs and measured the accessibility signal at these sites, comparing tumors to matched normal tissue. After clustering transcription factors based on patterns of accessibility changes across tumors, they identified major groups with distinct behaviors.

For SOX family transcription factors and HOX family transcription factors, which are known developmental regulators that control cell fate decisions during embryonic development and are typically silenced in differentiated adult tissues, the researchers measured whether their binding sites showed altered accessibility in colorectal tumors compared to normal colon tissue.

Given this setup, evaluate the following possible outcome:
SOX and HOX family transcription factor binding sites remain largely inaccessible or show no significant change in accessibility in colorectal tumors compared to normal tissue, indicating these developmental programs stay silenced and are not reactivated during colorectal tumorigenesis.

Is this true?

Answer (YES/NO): NO